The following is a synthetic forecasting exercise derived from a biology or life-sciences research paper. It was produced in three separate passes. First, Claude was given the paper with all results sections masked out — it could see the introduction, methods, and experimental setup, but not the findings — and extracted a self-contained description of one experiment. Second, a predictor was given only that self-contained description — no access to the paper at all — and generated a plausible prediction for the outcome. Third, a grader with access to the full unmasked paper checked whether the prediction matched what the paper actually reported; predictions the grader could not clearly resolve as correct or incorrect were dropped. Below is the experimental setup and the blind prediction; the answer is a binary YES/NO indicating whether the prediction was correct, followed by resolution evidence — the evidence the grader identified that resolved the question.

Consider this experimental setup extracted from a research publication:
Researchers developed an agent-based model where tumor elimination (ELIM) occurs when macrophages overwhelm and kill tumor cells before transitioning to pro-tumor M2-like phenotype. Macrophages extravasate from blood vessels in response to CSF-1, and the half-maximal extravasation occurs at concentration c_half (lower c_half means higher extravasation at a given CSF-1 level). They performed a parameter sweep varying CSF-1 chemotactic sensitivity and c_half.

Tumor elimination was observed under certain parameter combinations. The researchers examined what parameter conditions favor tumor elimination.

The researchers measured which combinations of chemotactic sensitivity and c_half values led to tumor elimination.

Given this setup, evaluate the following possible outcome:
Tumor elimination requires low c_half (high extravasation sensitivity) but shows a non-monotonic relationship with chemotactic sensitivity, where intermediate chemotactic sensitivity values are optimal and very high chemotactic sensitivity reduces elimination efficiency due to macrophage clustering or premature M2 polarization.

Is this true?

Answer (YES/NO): NO